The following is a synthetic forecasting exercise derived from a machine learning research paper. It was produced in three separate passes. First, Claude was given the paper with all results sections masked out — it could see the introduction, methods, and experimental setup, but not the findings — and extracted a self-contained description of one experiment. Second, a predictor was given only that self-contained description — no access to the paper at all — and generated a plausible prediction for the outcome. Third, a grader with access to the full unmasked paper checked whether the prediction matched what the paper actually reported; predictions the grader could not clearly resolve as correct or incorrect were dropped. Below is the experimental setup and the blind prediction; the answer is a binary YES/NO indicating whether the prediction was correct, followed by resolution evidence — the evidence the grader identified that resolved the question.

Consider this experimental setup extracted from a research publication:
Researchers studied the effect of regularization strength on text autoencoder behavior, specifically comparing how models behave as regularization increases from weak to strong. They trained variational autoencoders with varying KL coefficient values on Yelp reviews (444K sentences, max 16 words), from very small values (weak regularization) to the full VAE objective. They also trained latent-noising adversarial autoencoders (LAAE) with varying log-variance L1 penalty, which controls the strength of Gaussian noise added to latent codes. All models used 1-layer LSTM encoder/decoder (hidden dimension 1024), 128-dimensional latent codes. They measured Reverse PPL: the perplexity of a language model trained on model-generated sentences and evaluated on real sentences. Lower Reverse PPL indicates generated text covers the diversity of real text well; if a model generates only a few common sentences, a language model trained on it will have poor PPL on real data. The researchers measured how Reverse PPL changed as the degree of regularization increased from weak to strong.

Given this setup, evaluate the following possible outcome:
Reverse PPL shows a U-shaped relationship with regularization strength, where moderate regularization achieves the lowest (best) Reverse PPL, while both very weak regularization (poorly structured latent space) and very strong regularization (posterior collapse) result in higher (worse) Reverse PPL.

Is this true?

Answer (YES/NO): YES